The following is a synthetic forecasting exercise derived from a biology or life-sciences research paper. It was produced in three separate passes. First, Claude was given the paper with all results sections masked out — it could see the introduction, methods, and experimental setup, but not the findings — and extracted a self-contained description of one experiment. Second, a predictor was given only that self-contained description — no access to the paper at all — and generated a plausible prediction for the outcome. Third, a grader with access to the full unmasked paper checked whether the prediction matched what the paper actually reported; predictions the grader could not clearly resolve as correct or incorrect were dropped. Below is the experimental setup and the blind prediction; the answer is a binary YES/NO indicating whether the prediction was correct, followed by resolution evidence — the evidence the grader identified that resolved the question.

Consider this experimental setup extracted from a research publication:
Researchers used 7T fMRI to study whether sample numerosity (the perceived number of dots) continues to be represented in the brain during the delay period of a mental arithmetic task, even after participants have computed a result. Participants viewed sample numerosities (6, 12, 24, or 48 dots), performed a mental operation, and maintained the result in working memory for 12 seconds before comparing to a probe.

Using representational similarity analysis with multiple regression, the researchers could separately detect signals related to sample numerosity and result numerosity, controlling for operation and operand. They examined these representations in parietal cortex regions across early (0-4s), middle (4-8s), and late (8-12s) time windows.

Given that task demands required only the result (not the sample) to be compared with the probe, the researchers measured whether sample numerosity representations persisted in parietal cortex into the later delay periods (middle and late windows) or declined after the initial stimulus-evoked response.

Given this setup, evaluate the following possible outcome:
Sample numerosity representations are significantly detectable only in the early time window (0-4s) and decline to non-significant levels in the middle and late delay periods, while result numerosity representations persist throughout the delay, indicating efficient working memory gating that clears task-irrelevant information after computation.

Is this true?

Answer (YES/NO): NO